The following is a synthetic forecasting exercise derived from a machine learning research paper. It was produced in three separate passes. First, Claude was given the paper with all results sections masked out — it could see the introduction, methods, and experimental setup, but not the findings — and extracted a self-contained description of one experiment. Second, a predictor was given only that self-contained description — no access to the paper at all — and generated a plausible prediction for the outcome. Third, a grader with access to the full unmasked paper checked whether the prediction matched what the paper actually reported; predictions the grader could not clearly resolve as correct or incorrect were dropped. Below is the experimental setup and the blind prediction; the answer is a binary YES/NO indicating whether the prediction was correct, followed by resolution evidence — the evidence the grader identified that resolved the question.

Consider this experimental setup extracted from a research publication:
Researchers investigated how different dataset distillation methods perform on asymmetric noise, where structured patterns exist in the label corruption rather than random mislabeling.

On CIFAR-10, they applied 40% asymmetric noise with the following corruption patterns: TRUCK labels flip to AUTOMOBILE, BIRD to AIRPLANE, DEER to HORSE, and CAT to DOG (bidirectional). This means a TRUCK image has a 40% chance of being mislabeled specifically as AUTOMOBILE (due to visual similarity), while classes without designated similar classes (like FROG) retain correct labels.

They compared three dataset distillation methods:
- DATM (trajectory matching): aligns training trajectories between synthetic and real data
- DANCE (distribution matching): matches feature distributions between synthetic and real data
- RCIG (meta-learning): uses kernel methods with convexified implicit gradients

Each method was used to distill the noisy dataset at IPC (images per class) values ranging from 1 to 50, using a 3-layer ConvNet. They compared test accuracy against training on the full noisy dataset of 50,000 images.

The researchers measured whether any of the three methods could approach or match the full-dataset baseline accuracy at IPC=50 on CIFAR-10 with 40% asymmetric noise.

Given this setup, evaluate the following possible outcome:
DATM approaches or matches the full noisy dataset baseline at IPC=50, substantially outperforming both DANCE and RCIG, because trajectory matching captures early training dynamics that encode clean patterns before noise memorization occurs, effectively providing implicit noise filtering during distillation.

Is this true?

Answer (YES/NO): NO